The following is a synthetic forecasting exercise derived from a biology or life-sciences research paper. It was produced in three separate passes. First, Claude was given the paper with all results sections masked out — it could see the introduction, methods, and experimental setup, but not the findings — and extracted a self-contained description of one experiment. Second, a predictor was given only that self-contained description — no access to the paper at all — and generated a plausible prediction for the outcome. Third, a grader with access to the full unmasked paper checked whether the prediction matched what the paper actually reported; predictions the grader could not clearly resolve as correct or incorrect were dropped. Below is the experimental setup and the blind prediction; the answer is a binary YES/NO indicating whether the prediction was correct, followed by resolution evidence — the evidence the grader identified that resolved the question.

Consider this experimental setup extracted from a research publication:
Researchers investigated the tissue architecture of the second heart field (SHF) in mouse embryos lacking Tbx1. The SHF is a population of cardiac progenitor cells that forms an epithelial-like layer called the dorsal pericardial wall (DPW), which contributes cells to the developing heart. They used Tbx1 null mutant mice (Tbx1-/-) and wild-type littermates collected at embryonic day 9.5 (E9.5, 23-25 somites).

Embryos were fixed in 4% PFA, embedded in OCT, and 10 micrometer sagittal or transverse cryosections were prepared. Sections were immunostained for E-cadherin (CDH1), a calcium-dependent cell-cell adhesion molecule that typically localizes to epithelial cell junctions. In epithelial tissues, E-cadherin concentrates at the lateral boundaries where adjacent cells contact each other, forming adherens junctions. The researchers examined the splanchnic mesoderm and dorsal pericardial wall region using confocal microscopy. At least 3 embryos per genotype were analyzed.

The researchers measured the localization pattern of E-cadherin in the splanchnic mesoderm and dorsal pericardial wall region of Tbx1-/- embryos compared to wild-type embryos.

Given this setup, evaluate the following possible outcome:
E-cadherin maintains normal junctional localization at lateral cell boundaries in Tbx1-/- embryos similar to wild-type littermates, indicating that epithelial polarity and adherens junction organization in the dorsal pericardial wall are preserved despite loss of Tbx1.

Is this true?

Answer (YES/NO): NO